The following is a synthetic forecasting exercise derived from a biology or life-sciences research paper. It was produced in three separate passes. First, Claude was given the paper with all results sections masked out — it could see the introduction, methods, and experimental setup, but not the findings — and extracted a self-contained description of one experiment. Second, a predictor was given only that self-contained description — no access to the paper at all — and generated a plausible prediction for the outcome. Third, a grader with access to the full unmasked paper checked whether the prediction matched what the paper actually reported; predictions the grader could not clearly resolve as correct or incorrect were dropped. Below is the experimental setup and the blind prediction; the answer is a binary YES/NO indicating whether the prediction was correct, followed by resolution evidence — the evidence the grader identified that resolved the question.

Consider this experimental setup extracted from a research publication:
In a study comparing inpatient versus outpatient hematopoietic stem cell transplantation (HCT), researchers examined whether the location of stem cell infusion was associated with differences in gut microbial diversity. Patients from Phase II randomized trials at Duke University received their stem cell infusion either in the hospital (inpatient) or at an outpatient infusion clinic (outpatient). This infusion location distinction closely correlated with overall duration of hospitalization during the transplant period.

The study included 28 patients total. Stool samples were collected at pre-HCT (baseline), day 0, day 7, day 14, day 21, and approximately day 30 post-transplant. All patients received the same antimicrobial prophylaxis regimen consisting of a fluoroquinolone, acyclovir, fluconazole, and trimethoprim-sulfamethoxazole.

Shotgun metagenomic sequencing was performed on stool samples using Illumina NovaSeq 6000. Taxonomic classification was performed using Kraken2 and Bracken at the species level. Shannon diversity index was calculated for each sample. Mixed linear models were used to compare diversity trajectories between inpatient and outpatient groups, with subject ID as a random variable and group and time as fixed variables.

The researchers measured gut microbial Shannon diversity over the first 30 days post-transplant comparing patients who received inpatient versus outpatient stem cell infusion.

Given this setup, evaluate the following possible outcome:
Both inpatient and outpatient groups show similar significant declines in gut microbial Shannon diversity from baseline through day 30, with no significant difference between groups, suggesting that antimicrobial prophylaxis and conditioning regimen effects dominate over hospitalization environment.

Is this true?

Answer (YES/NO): NO